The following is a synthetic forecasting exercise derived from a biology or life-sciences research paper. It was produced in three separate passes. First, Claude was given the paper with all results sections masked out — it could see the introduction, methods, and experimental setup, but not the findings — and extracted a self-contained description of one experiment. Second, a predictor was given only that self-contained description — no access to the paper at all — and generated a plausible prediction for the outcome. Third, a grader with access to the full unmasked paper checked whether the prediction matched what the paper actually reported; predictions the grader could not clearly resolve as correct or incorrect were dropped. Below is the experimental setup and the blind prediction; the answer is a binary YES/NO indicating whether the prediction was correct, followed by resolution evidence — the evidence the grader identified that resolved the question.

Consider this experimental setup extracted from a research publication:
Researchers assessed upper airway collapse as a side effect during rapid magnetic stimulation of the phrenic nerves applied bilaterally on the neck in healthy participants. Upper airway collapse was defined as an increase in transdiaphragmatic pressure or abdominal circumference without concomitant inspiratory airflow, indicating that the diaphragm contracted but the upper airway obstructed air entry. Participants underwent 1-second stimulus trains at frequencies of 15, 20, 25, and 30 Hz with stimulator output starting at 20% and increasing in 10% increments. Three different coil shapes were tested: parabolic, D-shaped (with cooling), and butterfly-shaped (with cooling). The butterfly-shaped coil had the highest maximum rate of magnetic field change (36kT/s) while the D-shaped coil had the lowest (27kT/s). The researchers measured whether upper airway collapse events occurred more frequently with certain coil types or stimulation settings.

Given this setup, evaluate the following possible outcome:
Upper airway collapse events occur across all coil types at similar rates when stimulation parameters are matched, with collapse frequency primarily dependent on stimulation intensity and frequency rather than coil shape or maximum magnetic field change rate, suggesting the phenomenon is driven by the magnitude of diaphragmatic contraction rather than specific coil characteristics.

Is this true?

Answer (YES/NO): NO